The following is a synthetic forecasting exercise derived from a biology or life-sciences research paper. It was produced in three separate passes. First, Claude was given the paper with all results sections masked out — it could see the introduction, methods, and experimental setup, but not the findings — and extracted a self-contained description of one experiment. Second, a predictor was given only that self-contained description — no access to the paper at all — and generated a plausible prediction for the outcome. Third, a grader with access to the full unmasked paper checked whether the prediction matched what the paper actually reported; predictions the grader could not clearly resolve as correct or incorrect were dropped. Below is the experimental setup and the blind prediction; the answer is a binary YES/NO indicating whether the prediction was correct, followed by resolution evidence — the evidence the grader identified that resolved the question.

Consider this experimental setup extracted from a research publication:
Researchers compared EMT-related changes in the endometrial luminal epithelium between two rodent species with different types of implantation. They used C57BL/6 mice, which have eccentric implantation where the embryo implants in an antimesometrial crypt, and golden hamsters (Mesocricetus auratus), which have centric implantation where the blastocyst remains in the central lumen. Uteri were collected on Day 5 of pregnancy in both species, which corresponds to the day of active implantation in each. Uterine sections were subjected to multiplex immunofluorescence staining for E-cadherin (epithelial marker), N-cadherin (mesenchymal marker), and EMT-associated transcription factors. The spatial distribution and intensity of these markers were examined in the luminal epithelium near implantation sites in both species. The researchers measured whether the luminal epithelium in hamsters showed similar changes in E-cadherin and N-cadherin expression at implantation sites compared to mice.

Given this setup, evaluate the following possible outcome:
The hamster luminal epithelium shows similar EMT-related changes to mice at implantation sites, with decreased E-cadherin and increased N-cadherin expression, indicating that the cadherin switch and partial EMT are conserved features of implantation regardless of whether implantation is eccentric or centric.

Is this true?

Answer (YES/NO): YES